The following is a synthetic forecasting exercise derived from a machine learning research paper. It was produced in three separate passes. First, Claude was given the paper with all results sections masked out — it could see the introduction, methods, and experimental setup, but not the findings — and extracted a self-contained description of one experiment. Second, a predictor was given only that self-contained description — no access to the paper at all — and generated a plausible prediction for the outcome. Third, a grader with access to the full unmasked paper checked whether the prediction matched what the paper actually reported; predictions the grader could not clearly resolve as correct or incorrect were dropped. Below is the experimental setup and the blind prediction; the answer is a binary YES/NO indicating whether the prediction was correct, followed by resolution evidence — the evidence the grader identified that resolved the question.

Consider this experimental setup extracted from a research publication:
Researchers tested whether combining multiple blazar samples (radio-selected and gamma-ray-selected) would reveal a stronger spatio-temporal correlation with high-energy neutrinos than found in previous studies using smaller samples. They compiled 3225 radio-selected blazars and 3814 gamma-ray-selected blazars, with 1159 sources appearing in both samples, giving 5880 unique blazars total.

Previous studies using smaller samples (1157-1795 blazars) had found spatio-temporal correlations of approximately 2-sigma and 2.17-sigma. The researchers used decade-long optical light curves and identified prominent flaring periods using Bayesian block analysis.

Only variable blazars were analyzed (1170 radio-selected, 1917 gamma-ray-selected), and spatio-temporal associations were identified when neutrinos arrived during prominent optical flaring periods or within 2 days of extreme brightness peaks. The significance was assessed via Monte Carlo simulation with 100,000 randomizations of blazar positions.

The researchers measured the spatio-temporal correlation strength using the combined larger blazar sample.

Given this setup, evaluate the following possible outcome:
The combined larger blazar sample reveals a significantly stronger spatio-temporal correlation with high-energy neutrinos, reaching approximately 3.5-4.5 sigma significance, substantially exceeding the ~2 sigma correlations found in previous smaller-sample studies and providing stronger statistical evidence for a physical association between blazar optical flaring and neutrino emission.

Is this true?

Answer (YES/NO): NO